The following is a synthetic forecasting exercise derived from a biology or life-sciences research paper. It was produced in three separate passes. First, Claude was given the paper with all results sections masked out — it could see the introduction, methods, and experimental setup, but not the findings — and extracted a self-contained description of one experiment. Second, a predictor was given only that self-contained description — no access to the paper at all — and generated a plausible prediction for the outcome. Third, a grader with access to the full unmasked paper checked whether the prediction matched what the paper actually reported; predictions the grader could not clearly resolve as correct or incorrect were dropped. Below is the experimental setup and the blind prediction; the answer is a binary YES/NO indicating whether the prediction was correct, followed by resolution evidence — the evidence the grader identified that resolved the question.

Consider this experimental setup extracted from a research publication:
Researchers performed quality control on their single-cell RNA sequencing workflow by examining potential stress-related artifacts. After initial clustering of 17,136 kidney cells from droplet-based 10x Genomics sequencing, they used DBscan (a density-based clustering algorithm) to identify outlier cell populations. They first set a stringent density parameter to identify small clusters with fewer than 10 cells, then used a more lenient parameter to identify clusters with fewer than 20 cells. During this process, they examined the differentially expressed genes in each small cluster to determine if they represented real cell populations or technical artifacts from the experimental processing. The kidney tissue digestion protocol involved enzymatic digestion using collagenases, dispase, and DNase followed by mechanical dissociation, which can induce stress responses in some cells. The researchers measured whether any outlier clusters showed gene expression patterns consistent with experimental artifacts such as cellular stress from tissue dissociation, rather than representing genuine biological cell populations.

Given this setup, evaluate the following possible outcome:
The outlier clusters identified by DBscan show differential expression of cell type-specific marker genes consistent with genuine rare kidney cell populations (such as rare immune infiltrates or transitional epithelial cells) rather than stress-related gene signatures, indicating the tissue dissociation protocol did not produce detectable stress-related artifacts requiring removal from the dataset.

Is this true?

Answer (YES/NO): NO